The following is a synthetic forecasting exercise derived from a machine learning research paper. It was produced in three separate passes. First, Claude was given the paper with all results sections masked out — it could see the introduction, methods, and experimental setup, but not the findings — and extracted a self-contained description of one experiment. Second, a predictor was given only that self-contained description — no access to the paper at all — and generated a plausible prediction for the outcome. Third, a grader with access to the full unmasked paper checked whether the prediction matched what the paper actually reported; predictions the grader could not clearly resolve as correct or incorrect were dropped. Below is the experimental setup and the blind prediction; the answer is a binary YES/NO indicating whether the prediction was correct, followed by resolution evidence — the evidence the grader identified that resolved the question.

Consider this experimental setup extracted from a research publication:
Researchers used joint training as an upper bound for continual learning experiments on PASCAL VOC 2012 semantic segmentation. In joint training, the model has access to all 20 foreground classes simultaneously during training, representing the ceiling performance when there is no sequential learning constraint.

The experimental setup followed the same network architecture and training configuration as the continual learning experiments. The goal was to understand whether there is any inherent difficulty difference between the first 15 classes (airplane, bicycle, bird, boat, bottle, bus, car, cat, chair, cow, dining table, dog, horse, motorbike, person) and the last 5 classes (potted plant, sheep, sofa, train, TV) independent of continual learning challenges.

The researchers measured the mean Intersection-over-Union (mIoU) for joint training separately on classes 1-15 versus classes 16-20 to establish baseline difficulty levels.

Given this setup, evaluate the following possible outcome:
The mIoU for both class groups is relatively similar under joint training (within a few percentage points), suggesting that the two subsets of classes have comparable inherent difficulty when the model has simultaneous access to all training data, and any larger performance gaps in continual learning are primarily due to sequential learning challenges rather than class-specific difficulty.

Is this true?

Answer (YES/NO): NO